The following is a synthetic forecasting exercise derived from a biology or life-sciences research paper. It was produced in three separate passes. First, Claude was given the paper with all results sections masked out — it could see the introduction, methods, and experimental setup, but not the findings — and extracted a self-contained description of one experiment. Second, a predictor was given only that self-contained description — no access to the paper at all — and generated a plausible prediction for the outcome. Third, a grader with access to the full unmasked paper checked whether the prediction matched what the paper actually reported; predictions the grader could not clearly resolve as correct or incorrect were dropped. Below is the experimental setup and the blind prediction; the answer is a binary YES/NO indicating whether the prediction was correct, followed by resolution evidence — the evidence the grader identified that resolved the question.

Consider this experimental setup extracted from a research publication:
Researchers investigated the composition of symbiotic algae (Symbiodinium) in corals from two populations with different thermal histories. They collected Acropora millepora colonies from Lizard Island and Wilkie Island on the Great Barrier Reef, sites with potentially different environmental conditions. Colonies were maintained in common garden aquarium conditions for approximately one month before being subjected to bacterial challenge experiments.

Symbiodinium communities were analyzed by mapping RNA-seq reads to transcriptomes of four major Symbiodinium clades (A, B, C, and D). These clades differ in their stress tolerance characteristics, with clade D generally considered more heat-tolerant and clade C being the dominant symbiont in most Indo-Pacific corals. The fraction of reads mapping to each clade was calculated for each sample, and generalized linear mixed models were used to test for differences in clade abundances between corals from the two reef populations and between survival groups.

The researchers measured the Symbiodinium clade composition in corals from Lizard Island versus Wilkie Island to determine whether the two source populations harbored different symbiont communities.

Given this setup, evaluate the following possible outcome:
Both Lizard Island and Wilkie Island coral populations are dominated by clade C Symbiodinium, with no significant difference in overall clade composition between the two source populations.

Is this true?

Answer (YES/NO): NO